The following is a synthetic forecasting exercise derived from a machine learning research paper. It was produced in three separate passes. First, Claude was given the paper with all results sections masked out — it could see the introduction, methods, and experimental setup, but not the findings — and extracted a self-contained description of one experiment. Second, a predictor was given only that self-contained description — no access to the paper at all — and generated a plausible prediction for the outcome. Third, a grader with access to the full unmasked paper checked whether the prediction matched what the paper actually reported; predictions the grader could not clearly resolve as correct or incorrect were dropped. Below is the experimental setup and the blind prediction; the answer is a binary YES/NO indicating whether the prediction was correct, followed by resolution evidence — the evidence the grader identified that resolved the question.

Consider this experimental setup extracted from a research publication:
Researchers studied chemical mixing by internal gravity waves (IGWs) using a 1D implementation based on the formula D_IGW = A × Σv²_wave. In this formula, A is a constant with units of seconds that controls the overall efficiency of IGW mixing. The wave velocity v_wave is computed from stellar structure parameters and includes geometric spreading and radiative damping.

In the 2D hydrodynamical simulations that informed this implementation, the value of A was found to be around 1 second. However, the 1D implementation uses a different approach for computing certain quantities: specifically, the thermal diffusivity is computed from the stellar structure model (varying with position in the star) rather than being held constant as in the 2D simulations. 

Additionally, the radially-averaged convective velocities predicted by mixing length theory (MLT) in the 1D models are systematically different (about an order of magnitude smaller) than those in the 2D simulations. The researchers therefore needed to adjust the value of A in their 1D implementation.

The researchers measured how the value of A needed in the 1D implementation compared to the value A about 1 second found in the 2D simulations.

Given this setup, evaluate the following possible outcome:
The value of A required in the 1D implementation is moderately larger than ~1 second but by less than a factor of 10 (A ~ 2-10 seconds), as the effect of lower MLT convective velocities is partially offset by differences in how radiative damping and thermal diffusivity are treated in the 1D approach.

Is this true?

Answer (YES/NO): NO